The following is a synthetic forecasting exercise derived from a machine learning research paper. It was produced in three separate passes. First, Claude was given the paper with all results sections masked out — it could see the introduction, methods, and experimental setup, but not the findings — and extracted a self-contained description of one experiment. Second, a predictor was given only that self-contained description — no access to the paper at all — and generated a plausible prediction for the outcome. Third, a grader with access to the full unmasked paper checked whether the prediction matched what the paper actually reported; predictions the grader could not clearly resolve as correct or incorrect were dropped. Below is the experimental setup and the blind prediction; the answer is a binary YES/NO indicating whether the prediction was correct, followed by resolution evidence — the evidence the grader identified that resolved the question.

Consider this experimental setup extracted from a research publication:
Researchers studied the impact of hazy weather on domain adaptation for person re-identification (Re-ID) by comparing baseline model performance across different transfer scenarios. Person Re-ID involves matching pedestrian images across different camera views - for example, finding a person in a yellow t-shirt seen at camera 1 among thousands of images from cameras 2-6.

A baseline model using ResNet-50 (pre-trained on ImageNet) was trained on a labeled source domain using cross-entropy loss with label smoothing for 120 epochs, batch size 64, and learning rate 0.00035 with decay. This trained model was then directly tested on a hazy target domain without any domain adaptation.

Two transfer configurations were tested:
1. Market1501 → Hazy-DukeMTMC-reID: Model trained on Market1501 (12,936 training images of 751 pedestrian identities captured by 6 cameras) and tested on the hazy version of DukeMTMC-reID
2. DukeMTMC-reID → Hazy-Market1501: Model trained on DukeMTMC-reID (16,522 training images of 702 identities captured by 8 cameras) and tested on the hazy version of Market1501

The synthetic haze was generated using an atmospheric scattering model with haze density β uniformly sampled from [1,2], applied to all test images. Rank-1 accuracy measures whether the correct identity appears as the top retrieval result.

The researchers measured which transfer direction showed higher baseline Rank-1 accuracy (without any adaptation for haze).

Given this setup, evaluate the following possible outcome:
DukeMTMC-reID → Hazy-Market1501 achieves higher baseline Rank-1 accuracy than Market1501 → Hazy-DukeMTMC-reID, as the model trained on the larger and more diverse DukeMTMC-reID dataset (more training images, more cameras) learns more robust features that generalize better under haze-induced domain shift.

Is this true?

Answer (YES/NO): YES